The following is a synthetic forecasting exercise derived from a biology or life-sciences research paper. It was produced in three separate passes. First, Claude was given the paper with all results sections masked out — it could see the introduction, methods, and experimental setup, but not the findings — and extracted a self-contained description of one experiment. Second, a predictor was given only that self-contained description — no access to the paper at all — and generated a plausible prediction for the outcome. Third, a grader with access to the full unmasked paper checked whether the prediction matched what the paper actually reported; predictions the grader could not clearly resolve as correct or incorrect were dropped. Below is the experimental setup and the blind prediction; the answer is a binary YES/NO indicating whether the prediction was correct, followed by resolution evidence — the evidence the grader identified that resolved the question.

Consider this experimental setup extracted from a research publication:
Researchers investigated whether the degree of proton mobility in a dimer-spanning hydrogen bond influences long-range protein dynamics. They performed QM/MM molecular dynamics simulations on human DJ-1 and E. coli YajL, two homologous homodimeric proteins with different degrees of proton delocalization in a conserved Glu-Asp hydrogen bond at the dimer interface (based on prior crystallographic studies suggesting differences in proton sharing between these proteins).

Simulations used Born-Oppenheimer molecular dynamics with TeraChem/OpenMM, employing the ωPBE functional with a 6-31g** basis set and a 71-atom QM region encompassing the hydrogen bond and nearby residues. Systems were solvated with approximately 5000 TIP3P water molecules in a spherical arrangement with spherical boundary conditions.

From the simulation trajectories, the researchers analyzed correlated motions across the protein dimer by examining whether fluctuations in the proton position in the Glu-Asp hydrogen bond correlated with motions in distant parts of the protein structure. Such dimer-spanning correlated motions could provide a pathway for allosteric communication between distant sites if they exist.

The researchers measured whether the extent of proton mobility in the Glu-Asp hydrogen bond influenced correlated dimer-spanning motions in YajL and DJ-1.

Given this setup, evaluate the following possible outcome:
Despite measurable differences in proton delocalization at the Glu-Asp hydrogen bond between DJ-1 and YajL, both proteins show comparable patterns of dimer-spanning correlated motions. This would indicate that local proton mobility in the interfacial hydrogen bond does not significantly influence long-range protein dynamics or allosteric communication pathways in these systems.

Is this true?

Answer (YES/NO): NO